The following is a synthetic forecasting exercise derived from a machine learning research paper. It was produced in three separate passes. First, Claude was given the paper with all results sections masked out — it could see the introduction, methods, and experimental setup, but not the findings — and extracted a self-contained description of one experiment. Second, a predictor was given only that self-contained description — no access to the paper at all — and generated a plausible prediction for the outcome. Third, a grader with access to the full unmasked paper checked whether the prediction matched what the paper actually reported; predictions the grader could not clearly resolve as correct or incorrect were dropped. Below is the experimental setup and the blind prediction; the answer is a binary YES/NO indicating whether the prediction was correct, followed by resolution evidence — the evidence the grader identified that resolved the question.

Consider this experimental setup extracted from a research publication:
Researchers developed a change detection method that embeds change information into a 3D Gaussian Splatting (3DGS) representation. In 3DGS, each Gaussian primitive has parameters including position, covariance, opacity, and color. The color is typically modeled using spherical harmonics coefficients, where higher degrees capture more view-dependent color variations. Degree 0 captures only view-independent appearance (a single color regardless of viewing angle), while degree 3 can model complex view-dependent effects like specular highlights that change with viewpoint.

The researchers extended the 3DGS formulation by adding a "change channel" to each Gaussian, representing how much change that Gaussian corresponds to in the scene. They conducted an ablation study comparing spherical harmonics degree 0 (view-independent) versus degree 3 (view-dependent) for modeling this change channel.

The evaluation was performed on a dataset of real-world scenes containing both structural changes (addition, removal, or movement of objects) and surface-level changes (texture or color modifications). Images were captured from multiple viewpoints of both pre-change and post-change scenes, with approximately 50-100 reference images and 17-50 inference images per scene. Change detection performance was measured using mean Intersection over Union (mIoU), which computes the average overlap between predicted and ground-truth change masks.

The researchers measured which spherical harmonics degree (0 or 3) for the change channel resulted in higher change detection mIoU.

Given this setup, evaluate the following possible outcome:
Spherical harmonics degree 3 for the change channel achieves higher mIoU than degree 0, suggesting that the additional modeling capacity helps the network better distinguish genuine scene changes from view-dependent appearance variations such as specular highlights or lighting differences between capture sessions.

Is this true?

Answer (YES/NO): NO